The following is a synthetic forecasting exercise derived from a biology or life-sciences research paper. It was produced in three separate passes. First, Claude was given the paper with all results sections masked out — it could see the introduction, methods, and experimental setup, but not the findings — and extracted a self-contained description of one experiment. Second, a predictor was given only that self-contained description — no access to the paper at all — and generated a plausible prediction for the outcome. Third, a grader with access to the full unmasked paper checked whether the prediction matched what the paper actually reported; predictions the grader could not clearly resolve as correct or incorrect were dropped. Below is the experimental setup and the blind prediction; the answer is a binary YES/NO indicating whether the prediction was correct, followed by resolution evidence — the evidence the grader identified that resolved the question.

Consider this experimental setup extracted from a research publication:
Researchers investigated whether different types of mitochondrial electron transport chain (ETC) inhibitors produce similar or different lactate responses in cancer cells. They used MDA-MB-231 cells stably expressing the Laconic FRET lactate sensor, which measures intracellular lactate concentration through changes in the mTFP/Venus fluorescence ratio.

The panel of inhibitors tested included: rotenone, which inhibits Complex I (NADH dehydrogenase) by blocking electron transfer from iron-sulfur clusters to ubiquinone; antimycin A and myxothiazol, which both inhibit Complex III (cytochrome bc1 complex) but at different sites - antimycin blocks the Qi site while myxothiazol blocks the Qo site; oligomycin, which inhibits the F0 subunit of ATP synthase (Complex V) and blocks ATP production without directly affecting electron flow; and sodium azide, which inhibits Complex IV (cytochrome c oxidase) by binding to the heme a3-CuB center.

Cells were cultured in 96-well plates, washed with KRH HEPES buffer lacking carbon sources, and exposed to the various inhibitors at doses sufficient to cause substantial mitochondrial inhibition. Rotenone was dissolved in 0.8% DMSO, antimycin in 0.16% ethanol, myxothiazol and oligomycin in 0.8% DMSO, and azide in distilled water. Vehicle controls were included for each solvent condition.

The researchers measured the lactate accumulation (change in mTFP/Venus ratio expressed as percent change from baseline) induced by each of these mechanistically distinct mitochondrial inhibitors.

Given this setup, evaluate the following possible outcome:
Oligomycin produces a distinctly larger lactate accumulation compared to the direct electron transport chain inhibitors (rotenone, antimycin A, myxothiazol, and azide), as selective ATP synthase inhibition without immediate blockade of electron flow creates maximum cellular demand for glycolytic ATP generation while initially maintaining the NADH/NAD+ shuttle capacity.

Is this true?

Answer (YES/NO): NO